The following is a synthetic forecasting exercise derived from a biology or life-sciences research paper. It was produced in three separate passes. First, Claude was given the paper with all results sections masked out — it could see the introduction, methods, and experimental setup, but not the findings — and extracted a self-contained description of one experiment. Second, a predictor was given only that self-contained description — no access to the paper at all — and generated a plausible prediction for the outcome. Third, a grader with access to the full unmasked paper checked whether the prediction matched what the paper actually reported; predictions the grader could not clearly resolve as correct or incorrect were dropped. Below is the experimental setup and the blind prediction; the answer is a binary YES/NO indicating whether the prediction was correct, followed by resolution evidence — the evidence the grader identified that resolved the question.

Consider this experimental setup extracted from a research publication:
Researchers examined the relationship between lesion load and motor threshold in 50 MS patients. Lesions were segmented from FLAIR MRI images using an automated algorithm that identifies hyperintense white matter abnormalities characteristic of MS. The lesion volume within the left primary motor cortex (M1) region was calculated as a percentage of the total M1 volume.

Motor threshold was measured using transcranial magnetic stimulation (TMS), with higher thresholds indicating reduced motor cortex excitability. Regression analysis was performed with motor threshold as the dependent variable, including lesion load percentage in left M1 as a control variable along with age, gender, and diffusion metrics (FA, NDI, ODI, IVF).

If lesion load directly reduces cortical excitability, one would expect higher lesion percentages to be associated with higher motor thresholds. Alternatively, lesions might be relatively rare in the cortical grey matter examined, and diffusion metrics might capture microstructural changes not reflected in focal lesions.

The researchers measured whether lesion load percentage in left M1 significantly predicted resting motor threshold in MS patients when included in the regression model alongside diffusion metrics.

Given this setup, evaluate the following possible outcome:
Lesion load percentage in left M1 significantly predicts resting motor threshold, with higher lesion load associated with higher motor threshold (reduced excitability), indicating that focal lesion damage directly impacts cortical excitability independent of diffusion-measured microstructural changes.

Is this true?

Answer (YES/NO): NO